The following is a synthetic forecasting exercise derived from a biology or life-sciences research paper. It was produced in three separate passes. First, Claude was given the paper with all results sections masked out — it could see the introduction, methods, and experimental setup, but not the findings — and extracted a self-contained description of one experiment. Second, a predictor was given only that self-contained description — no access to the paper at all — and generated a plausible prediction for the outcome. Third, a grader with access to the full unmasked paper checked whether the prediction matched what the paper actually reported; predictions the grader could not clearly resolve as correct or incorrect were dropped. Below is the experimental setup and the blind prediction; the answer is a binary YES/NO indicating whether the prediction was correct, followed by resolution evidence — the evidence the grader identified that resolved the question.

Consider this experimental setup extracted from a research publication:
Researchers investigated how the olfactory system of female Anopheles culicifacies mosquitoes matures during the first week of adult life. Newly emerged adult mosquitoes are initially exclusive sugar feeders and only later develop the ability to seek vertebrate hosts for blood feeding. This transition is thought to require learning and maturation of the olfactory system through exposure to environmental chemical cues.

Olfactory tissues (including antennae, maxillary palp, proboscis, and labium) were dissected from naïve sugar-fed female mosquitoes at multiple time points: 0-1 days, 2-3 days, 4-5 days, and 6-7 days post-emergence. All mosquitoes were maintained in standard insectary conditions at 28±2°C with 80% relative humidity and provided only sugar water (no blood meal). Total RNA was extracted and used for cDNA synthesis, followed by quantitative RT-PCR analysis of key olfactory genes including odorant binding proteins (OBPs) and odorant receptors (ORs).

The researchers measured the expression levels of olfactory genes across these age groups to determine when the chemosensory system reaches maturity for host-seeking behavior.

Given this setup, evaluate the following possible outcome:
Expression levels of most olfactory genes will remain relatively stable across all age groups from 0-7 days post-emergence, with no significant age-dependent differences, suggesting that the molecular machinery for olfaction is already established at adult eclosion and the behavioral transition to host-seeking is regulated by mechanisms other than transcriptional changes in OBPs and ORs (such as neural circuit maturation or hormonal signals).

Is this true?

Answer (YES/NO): NO